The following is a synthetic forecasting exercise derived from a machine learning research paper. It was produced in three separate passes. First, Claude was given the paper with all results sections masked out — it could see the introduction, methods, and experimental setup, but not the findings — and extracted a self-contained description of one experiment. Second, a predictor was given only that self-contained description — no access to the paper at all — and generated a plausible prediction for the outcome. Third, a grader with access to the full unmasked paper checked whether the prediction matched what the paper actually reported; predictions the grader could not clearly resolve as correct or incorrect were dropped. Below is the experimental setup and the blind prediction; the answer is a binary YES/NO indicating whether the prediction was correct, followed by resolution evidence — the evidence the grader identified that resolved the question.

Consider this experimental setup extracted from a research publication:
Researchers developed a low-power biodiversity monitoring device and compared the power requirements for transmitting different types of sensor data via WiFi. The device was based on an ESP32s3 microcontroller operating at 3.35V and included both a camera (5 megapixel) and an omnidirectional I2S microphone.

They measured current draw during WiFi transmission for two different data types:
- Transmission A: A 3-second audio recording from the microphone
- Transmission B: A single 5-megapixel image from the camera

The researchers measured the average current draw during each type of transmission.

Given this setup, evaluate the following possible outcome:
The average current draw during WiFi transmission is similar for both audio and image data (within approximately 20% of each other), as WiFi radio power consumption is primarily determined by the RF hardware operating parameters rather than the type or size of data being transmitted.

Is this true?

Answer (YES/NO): NO